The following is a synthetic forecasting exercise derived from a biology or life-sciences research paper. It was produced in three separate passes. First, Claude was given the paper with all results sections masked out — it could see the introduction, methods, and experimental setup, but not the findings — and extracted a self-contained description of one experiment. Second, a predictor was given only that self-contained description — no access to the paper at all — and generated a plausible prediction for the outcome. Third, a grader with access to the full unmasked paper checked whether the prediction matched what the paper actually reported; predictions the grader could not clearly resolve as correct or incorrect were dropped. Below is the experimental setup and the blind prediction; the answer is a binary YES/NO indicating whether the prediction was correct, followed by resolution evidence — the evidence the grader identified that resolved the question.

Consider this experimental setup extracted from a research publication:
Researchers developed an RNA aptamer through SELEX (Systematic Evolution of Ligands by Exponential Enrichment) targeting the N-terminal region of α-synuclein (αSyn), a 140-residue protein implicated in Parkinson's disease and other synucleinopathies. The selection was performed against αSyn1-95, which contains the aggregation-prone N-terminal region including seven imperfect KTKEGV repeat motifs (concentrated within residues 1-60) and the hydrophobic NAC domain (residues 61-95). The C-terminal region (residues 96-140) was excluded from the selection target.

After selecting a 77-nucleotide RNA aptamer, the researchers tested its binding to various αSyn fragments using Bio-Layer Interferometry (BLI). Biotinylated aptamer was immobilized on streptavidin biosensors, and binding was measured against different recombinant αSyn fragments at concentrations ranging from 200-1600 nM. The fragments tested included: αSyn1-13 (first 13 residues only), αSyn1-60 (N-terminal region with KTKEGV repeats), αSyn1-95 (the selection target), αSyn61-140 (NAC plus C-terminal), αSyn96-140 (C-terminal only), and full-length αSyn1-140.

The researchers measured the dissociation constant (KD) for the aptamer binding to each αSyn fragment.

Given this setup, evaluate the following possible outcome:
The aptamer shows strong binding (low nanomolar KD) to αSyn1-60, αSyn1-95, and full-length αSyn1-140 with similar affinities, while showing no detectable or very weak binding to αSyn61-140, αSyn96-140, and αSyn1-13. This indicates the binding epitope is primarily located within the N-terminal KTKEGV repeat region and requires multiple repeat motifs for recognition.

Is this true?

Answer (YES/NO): YES